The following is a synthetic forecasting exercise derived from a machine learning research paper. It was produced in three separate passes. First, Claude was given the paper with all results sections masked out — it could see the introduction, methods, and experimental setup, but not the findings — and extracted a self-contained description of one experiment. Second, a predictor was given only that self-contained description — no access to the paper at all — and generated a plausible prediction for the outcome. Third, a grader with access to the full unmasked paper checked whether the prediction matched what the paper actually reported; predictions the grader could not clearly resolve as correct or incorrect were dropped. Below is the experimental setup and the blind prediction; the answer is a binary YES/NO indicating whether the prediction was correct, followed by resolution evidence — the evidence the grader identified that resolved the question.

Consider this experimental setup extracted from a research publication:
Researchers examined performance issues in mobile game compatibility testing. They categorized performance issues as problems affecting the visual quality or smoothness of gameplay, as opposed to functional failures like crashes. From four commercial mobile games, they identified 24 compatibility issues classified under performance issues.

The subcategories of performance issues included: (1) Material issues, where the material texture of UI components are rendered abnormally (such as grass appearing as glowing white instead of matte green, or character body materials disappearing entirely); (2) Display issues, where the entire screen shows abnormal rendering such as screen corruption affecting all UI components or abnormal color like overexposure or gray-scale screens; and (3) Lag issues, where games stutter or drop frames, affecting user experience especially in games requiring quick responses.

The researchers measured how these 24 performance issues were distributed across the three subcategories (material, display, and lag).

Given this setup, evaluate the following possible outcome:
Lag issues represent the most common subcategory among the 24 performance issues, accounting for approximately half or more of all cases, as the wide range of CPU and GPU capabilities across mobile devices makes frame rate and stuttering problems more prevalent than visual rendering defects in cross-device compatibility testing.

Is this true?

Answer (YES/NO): NO